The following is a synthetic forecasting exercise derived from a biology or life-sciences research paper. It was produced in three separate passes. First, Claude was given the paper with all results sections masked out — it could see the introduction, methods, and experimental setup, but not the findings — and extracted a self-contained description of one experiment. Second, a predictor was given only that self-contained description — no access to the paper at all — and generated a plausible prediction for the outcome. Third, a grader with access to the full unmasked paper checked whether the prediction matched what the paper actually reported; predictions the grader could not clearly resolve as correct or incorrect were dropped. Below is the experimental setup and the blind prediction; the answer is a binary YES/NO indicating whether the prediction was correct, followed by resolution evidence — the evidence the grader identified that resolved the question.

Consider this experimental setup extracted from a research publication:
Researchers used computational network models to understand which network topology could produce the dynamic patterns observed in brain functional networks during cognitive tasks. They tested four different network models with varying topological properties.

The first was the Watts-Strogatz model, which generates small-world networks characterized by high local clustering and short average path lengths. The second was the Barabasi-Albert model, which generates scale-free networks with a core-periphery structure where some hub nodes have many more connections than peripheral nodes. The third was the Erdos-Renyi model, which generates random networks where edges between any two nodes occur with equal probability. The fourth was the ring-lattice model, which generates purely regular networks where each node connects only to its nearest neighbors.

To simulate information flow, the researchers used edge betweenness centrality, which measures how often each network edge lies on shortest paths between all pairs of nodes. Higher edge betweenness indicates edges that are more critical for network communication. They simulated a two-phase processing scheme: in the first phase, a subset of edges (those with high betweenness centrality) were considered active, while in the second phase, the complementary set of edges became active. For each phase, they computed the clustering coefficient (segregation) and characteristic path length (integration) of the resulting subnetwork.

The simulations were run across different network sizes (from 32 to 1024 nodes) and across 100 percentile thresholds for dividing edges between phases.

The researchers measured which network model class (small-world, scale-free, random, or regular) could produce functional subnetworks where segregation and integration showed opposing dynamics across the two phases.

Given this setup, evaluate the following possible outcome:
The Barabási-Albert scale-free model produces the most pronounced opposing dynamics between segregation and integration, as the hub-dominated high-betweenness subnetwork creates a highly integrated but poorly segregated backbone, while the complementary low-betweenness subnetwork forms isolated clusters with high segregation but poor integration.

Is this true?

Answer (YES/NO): NO